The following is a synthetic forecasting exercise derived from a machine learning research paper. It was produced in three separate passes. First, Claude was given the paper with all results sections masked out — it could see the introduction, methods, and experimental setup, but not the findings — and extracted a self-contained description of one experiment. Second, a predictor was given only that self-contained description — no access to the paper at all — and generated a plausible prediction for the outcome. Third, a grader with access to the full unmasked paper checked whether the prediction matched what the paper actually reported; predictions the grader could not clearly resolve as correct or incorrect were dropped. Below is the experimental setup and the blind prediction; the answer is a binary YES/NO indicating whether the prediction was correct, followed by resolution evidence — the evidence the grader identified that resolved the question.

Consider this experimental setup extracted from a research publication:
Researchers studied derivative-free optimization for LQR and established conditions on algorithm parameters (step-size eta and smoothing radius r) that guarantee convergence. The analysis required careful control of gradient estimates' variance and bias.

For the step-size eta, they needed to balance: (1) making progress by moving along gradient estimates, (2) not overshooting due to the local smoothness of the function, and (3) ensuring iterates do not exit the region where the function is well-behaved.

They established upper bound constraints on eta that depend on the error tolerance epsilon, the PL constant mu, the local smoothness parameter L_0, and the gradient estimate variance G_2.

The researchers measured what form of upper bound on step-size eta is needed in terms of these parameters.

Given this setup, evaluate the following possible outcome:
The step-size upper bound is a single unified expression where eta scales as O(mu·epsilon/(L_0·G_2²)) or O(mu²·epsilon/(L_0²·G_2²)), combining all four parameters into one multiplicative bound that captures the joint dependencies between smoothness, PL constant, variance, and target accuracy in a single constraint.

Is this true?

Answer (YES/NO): NO